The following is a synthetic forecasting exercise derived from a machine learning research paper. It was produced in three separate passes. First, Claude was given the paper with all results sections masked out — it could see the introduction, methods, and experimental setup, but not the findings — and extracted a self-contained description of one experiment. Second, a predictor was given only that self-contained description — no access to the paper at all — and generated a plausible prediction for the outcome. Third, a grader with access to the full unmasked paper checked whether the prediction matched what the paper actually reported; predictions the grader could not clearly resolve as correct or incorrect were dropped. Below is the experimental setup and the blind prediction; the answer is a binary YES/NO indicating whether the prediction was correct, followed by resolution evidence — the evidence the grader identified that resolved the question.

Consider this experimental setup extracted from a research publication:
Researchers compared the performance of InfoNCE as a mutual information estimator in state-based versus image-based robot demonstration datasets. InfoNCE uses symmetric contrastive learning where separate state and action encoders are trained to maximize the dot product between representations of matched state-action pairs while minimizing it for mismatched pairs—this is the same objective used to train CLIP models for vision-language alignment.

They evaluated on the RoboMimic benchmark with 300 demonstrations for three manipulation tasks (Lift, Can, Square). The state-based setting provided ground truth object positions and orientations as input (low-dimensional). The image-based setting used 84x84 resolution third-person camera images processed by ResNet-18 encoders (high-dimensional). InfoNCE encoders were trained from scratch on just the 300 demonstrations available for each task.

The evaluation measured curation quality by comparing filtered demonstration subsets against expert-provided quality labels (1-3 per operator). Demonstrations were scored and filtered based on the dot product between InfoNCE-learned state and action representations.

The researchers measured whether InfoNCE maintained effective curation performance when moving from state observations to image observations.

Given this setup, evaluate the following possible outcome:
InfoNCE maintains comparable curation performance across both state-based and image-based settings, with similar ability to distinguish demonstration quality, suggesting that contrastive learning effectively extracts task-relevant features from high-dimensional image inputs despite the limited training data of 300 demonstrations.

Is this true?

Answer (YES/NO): NO